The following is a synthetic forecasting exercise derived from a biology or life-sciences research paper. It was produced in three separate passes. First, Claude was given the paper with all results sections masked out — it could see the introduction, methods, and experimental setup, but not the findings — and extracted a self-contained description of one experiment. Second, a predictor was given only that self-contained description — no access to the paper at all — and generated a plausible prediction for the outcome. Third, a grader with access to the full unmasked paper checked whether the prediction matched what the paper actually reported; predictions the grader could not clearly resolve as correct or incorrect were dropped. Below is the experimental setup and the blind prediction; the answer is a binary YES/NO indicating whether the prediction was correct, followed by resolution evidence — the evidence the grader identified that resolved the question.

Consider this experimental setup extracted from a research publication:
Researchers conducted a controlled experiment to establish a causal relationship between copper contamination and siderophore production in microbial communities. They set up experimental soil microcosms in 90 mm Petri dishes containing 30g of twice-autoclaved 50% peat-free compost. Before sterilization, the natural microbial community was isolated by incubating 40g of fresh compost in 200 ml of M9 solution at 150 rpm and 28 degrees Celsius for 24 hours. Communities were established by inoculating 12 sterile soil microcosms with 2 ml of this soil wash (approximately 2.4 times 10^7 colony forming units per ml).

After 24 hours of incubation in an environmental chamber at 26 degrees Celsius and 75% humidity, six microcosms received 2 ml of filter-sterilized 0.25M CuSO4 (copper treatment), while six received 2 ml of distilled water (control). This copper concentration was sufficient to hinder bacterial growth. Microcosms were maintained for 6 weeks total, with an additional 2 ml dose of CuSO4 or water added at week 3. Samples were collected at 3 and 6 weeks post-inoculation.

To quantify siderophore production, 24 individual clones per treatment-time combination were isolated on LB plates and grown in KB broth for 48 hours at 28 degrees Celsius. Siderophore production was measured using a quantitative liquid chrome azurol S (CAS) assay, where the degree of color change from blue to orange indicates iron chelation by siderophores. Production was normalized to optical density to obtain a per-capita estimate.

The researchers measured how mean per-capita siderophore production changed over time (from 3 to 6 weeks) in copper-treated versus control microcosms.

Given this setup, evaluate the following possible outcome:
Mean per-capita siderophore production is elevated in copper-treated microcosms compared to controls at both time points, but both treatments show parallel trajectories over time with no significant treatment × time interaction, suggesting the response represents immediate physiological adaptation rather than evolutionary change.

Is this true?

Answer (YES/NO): NO